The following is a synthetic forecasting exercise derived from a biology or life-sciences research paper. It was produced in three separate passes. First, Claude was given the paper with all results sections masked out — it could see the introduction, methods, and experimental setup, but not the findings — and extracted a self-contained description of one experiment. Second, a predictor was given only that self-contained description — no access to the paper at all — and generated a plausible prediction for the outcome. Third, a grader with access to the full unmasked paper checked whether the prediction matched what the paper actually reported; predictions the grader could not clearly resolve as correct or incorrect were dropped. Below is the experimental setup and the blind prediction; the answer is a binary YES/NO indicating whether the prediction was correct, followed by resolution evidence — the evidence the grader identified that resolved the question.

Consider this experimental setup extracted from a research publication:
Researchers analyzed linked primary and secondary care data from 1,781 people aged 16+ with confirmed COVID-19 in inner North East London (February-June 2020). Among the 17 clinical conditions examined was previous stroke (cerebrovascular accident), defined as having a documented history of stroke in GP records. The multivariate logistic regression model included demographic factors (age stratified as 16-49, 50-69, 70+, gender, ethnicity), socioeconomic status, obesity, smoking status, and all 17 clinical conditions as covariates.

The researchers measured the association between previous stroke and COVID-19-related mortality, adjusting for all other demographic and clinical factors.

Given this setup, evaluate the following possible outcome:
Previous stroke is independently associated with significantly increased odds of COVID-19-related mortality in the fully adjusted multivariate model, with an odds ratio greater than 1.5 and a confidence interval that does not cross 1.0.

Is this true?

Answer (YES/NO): YES